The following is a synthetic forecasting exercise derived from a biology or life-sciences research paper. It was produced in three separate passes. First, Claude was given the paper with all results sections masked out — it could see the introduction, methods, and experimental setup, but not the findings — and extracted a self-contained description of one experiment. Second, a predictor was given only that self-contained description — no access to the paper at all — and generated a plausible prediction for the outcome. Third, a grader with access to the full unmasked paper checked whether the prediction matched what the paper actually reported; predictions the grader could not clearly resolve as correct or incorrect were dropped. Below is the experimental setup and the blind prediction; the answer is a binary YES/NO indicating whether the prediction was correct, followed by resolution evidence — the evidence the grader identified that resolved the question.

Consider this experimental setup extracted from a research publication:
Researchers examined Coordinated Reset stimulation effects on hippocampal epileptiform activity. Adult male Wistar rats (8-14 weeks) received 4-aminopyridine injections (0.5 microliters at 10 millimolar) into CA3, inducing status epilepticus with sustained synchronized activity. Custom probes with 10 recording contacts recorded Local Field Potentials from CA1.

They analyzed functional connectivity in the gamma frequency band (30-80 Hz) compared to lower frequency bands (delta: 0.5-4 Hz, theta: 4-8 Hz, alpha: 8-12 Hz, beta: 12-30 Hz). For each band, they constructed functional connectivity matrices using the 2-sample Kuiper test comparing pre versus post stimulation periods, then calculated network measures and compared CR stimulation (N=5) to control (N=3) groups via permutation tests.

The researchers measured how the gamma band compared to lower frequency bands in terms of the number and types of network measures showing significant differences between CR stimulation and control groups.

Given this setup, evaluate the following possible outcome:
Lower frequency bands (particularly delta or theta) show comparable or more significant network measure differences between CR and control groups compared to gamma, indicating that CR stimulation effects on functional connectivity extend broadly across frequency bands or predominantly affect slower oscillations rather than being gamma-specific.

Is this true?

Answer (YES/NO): NO